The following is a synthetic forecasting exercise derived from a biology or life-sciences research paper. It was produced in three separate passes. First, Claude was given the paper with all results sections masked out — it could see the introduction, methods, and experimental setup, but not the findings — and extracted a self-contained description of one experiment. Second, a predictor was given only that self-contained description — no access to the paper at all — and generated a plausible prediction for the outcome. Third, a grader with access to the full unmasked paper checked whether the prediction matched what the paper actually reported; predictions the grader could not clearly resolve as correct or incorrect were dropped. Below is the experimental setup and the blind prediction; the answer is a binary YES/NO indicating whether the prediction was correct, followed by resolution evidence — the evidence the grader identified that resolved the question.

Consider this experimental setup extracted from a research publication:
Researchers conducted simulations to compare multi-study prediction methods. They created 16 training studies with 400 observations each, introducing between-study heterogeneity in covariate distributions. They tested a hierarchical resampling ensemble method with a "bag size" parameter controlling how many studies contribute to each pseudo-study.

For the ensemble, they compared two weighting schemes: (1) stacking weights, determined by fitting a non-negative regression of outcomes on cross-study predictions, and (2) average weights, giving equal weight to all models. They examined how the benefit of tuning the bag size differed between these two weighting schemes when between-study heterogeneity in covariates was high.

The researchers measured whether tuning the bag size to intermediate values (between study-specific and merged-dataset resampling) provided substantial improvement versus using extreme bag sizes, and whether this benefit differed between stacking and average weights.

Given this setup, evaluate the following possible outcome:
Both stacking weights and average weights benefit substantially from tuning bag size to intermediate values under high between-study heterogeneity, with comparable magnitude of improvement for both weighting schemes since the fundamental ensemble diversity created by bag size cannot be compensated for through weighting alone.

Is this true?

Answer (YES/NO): NO